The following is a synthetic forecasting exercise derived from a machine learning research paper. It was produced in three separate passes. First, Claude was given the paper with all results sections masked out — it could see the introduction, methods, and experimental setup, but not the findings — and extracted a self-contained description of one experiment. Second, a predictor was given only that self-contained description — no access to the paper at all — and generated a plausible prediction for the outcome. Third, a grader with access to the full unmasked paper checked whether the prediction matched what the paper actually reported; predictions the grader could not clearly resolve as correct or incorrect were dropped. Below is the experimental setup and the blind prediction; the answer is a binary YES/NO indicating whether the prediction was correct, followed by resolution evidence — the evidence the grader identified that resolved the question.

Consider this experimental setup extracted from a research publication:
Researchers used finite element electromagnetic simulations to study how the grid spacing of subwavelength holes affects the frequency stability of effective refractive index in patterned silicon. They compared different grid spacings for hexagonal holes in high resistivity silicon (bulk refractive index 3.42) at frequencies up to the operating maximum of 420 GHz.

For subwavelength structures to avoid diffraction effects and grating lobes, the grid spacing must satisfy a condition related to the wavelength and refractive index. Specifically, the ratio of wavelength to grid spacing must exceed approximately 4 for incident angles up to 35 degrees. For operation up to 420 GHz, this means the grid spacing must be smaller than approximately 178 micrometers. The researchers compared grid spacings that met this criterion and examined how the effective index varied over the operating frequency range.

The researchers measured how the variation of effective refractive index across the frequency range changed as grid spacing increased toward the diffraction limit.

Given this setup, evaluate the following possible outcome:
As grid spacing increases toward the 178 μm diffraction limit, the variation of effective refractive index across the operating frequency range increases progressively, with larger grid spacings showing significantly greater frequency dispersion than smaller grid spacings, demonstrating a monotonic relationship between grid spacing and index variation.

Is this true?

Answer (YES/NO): YES